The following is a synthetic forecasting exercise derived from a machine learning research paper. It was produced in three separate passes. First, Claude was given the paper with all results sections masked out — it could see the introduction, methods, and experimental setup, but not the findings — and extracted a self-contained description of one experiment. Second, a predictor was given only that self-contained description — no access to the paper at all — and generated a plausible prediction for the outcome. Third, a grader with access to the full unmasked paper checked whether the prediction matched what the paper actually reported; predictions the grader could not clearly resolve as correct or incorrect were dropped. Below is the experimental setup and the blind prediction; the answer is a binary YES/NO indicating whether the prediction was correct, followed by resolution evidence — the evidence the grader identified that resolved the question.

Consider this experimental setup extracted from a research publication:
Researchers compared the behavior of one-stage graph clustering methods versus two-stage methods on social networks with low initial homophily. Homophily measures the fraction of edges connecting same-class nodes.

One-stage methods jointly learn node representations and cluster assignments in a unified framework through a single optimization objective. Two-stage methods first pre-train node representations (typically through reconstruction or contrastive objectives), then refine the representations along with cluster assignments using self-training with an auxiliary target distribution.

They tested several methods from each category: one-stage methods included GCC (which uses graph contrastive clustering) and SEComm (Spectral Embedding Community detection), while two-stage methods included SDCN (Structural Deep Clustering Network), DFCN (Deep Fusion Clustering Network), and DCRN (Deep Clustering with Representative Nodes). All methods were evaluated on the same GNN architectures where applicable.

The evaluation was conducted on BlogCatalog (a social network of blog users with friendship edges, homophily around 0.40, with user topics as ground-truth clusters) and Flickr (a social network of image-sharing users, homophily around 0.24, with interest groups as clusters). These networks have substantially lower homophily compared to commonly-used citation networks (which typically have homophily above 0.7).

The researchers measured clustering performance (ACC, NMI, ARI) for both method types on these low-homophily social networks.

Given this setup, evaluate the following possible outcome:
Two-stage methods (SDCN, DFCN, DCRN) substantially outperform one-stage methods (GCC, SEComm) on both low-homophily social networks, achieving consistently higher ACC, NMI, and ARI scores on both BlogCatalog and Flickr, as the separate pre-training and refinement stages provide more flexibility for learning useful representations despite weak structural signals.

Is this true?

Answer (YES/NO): NO